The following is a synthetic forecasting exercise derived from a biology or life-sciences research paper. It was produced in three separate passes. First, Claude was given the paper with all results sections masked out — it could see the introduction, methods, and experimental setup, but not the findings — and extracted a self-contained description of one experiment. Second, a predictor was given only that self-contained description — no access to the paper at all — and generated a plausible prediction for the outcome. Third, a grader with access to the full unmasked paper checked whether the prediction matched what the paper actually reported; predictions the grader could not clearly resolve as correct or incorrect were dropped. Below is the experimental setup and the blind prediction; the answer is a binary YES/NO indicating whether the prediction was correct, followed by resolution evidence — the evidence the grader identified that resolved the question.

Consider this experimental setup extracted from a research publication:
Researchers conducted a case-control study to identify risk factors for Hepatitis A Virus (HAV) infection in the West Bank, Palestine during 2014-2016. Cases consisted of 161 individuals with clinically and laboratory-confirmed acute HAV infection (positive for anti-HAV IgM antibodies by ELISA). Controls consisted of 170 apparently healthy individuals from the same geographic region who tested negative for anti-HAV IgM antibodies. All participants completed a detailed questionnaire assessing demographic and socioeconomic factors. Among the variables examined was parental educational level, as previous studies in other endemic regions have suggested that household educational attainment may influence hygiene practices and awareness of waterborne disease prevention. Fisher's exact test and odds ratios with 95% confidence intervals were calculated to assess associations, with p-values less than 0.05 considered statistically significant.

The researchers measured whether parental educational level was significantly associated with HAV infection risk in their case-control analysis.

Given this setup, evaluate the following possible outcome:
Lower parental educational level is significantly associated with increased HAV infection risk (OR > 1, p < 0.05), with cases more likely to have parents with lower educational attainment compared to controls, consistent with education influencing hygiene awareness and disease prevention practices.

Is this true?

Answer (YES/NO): YES